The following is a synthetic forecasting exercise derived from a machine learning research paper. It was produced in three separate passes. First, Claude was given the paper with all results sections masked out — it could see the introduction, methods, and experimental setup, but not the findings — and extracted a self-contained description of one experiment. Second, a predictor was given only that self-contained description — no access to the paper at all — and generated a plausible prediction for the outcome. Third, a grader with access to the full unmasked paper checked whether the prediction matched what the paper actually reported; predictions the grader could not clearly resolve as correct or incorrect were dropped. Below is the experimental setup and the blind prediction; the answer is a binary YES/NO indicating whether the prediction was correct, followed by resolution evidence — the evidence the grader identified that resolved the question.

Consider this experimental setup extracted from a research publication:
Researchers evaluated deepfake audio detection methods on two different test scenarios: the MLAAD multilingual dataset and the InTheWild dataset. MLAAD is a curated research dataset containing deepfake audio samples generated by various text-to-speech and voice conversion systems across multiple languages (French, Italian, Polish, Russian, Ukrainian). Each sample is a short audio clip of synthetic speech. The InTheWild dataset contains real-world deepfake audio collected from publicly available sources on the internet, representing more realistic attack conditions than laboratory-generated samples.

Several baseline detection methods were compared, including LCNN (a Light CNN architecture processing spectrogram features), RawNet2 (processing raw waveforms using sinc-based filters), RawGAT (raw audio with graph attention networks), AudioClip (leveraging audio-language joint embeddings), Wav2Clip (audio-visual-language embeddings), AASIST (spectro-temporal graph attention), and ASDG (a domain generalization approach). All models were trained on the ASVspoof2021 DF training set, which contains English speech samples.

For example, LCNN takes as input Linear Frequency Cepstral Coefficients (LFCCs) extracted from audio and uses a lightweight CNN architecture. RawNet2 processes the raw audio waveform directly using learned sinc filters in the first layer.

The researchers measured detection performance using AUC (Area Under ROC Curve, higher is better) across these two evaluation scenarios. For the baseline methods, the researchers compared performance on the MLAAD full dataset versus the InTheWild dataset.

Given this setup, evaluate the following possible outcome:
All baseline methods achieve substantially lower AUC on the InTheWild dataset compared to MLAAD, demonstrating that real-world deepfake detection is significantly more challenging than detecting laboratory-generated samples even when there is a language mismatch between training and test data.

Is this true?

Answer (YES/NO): YES